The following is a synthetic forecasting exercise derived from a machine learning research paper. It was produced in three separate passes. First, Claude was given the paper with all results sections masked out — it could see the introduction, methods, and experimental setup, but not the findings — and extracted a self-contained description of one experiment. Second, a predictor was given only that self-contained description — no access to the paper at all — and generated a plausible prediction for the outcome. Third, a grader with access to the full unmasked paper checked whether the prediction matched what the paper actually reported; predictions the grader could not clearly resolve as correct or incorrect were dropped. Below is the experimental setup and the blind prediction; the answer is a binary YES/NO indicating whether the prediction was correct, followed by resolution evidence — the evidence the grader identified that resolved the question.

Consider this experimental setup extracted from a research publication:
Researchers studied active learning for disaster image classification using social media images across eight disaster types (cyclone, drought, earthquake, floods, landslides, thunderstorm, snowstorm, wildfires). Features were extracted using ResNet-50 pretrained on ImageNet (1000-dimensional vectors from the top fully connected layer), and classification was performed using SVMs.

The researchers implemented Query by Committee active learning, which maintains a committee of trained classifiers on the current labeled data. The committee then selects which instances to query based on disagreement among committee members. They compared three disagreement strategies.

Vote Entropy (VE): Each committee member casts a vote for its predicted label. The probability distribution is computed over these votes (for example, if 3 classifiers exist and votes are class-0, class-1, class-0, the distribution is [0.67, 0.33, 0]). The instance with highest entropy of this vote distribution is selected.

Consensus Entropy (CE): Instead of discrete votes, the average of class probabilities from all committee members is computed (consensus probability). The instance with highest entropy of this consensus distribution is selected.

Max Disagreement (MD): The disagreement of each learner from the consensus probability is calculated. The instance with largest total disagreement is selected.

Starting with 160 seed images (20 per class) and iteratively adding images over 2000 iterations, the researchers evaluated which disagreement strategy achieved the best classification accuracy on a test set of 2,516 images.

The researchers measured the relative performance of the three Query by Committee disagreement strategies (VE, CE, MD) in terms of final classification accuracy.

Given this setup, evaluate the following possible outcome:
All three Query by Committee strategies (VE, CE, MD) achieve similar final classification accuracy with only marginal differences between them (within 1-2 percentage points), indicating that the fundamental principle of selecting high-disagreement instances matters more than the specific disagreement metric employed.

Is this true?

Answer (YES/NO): YES